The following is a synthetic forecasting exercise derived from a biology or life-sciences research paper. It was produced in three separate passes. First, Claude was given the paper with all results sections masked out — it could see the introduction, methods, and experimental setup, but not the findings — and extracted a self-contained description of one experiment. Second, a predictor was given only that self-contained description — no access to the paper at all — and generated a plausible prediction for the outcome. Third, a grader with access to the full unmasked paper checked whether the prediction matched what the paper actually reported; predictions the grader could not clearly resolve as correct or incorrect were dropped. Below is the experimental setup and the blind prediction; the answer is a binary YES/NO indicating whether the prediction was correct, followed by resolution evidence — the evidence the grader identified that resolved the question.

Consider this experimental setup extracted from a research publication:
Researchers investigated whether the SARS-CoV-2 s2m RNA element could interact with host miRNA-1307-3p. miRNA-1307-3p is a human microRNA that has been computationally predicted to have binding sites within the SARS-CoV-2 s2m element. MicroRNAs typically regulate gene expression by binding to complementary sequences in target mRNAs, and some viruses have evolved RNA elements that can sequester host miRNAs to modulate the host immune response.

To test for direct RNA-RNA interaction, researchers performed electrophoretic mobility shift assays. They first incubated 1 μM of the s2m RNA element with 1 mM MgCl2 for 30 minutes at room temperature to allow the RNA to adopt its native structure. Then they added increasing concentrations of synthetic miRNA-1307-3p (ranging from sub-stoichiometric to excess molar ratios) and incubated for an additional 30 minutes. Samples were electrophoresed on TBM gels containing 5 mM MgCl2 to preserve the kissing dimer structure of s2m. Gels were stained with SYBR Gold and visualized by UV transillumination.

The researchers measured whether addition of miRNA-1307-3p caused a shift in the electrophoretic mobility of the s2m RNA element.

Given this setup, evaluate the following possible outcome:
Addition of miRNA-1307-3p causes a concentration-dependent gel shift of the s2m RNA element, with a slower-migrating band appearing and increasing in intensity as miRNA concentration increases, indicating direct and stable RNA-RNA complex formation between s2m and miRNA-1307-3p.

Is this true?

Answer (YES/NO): YES